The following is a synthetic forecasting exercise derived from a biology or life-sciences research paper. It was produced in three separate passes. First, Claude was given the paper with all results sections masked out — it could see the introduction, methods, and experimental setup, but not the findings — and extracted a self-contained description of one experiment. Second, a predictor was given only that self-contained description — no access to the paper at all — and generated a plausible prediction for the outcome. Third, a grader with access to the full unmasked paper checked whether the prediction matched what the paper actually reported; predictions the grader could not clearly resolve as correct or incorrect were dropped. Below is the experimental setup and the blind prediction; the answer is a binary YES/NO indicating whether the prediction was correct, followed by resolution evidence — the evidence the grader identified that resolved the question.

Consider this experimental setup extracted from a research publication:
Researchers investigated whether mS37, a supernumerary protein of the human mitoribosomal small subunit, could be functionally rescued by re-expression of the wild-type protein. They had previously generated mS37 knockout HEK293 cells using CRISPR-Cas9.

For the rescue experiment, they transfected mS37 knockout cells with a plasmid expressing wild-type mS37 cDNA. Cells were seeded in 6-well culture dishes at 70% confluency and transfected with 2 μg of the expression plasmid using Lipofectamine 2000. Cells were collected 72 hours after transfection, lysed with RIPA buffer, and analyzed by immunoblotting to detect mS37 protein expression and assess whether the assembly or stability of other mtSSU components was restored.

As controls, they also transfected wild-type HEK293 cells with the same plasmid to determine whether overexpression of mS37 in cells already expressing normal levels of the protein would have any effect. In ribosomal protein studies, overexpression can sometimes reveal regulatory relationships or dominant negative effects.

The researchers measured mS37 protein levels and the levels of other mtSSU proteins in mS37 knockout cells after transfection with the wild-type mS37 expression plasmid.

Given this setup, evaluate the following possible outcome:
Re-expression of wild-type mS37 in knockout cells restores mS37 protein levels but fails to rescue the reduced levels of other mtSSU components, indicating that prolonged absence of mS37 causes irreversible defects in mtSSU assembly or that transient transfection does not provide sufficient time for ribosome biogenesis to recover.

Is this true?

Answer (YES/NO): NO